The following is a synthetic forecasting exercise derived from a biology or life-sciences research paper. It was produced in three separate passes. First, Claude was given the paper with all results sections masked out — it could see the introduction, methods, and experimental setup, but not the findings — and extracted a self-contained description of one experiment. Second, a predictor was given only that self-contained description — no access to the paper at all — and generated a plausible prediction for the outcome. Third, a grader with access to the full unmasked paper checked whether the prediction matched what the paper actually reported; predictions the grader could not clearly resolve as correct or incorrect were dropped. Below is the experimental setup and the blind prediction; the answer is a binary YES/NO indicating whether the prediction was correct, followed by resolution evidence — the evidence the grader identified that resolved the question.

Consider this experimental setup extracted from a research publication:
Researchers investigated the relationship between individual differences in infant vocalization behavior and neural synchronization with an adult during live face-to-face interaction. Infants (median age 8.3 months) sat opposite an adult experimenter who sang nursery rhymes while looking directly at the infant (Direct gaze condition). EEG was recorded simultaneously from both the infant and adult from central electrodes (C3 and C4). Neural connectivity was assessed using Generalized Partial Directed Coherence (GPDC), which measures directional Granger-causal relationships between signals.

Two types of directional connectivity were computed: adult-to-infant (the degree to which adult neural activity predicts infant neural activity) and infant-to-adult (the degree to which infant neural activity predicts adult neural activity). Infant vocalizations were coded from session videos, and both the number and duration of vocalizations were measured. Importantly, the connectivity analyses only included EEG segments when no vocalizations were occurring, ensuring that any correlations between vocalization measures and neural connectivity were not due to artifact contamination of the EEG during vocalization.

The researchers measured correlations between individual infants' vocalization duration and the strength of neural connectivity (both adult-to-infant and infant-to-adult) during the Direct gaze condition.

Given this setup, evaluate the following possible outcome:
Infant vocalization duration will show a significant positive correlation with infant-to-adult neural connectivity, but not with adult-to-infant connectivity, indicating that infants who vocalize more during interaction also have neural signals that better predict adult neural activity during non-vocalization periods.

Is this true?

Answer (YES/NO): YES